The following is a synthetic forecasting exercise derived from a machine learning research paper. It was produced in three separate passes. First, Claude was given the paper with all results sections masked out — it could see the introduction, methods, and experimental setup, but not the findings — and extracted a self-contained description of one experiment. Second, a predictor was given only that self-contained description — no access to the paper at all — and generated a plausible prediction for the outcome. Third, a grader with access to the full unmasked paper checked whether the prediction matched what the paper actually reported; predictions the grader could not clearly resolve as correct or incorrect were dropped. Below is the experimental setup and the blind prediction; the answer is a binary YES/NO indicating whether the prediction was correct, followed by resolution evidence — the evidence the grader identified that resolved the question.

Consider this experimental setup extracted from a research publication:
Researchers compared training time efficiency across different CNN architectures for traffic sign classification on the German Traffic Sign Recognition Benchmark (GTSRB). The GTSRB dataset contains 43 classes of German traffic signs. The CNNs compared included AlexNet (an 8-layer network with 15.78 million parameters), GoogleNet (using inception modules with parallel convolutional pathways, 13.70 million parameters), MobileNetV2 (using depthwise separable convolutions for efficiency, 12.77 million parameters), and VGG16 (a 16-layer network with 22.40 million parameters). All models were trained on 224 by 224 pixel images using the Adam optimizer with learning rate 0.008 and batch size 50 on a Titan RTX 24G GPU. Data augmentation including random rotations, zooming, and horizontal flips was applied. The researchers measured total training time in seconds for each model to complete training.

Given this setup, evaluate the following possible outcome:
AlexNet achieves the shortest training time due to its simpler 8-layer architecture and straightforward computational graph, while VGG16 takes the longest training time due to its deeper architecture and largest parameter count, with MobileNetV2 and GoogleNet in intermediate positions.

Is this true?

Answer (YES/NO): NO